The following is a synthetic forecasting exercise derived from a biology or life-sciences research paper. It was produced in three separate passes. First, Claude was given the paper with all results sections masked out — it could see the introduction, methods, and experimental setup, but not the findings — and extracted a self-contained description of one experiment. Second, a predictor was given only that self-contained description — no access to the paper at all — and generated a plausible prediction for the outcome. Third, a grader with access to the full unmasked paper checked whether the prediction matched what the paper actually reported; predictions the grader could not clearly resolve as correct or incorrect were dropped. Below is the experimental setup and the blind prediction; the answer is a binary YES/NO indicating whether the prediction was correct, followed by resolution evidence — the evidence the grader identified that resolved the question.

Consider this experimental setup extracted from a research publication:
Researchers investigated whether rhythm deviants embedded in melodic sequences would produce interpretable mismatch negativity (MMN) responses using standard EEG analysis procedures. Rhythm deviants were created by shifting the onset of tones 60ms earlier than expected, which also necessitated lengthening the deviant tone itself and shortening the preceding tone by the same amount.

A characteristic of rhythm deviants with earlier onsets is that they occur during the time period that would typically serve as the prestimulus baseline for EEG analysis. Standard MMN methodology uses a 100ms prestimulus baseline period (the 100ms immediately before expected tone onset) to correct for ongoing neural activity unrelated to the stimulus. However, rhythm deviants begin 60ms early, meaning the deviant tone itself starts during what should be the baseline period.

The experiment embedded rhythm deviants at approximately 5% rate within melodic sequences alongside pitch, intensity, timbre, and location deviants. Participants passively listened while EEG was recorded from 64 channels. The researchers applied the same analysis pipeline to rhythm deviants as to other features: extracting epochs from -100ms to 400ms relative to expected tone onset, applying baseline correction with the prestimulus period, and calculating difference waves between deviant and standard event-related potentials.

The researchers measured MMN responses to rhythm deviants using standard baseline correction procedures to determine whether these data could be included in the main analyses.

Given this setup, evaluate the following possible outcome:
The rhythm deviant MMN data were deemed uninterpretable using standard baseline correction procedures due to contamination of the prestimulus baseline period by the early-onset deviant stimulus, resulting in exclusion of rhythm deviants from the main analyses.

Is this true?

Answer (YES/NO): YES